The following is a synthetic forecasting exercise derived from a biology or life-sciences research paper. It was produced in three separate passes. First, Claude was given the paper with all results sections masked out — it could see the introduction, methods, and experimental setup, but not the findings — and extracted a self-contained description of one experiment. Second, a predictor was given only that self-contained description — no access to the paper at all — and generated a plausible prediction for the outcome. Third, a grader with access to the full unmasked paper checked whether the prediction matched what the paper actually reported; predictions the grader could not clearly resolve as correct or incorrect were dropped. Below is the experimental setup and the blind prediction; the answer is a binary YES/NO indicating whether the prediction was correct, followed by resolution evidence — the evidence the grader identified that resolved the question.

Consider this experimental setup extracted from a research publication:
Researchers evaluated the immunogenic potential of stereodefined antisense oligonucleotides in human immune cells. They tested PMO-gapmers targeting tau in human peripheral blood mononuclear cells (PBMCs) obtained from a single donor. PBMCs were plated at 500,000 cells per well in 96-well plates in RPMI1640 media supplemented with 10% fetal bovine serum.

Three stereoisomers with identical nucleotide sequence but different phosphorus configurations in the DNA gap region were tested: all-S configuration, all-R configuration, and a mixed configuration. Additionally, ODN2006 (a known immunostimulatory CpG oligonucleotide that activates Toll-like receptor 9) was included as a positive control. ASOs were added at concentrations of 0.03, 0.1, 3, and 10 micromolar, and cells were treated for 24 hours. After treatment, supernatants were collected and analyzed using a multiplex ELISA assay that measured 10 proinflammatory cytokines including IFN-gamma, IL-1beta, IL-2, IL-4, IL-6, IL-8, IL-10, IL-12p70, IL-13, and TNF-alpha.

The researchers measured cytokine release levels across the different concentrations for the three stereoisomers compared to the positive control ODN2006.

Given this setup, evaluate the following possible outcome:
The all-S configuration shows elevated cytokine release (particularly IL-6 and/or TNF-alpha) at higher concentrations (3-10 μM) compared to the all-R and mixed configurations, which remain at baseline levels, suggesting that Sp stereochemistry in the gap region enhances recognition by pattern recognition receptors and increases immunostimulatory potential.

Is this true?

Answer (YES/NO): YES